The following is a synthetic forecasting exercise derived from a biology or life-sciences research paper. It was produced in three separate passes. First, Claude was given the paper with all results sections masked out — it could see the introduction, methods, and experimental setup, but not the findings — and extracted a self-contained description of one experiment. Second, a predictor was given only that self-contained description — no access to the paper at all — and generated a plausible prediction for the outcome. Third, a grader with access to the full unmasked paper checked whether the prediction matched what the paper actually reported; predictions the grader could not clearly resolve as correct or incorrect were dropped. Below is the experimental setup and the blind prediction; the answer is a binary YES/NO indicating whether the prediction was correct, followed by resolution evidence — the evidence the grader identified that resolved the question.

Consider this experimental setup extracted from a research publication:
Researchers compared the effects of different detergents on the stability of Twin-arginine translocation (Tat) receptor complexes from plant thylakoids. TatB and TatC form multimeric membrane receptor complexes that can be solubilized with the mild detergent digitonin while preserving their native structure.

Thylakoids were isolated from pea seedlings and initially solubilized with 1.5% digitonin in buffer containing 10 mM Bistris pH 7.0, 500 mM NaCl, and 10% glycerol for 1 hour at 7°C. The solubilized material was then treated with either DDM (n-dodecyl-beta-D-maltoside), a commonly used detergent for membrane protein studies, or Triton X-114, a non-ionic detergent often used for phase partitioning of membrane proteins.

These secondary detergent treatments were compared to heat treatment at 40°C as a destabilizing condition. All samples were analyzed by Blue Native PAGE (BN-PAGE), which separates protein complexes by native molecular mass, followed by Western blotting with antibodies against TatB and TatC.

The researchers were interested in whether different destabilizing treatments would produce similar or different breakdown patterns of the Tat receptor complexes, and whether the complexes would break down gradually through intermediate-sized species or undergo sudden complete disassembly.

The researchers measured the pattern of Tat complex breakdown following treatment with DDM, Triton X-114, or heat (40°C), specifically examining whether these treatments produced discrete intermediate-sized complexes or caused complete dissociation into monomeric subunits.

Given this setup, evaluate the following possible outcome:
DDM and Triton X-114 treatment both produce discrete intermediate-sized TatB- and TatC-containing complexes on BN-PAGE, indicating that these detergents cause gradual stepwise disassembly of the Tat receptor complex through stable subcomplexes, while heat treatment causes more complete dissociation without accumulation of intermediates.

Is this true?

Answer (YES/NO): NO